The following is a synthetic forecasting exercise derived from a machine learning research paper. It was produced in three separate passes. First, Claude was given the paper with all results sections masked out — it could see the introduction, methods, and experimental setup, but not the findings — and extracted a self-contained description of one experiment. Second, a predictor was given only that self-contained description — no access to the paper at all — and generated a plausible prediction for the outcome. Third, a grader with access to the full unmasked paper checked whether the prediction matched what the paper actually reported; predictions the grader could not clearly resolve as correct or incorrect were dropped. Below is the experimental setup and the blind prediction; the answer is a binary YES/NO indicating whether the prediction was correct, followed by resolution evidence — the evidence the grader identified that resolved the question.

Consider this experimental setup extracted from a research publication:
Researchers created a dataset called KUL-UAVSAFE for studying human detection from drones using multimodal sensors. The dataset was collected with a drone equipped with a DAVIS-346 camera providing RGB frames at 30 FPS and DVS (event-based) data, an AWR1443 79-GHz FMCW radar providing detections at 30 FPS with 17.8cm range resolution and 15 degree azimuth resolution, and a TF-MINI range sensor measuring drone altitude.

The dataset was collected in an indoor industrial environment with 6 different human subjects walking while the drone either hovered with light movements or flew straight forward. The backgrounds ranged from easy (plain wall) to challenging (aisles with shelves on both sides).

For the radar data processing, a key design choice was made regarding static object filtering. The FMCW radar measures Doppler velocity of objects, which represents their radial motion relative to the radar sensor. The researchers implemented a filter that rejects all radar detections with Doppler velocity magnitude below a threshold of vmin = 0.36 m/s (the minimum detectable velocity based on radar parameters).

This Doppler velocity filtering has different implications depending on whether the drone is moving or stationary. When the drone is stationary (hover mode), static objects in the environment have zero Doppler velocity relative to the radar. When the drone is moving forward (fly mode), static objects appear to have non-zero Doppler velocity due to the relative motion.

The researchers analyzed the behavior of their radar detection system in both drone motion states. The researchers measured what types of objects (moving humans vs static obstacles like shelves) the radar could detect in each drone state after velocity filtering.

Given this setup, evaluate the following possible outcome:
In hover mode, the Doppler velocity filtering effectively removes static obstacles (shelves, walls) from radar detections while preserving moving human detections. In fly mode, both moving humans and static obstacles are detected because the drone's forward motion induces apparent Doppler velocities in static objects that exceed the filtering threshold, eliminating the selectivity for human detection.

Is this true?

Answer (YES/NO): YES